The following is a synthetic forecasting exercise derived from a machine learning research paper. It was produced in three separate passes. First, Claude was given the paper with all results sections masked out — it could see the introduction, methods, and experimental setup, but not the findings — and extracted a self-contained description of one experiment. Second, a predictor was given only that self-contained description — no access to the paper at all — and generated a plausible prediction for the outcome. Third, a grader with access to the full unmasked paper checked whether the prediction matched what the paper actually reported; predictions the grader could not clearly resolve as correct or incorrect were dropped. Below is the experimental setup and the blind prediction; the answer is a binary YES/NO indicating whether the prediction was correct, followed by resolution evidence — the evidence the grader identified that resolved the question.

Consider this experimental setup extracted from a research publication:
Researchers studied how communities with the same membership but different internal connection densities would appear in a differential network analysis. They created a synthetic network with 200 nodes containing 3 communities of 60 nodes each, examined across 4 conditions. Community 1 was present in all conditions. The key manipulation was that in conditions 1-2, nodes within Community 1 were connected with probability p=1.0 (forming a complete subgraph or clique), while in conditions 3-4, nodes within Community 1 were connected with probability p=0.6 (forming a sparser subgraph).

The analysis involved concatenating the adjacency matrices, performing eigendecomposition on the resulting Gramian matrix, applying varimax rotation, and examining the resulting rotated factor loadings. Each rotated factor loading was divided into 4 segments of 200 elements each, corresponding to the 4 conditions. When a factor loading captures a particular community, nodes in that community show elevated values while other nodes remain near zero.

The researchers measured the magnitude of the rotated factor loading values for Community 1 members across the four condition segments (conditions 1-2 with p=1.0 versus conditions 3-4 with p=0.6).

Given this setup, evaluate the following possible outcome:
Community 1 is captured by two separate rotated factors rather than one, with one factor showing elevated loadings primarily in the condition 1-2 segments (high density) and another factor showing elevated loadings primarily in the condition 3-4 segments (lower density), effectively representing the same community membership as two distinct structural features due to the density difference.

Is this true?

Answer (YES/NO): NO